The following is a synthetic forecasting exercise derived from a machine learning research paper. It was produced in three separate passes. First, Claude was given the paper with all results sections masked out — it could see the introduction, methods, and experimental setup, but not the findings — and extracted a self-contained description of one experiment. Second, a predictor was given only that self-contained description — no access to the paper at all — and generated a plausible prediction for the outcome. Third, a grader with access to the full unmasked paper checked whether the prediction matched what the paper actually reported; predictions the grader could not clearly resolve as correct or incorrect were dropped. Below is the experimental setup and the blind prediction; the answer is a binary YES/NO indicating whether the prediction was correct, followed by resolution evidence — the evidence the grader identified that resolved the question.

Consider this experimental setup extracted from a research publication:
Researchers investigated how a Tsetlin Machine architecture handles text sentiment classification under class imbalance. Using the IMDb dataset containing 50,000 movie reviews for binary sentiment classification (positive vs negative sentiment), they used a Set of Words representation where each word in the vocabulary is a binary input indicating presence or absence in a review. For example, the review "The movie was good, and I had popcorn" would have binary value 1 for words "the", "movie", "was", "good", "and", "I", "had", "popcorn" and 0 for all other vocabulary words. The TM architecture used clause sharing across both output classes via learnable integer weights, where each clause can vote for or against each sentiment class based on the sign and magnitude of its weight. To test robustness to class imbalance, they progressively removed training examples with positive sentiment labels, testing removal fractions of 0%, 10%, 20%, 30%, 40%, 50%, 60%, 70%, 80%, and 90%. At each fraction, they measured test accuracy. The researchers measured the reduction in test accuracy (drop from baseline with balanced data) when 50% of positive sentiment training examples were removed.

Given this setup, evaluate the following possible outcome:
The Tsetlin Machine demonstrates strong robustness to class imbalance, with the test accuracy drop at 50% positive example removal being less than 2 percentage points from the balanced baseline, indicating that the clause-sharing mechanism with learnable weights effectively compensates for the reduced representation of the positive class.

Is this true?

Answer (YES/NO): YES